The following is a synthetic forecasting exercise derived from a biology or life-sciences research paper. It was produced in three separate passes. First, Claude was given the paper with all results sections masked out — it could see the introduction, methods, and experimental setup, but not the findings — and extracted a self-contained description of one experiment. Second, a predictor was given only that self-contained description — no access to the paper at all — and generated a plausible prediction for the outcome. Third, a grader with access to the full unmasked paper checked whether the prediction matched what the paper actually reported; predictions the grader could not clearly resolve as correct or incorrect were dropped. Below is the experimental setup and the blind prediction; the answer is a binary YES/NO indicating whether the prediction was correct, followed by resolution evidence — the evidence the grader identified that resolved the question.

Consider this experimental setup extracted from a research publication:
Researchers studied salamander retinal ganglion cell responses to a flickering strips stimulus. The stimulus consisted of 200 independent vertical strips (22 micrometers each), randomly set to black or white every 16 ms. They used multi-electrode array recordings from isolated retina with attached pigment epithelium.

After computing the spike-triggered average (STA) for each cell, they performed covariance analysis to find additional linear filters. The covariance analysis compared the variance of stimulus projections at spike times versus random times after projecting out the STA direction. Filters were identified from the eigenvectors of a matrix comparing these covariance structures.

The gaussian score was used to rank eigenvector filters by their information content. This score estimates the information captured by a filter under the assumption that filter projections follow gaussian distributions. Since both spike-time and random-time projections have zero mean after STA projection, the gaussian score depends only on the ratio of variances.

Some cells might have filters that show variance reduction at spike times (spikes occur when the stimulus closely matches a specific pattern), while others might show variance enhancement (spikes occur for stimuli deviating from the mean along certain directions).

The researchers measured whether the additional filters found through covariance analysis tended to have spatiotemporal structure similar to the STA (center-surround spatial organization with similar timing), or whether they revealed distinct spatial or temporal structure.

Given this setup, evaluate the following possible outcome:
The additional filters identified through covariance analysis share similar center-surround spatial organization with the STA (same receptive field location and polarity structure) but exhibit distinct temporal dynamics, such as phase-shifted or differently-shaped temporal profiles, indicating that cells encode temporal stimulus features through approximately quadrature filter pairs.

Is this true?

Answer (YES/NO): NO